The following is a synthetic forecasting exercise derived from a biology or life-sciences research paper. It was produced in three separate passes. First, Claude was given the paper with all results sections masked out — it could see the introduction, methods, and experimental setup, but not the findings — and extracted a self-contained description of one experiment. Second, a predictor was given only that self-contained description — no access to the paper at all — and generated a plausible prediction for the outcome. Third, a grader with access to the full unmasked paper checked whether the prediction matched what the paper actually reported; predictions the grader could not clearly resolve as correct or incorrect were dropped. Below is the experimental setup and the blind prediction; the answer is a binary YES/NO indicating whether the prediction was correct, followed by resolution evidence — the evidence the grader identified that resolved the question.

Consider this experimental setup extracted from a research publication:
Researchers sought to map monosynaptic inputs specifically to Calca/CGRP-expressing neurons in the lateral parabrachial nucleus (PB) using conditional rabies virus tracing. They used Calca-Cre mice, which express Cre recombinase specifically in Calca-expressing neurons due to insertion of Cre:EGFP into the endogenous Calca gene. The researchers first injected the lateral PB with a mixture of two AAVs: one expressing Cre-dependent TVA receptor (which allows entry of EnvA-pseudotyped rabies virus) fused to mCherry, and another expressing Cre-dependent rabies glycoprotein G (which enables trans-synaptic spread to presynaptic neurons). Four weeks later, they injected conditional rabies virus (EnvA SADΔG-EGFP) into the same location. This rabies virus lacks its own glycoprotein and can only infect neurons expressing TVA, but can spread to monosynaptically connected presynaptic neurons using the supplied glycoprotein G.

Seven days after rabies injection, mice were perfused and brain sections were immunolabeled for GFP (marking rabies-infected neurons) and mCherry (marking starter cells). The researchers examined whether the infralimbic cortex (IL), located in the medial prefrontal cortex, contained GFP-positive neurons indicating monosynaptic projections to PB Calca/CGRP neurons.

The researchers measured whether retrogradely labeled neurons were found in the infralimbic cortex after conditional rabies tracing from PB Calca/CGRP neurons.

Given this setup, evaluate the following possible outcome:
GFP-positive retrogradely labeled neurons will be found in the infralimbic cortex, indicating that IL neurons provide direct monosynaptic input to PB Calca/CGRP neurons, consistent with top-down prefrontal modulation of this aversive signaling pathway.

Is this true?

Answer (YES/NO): NO